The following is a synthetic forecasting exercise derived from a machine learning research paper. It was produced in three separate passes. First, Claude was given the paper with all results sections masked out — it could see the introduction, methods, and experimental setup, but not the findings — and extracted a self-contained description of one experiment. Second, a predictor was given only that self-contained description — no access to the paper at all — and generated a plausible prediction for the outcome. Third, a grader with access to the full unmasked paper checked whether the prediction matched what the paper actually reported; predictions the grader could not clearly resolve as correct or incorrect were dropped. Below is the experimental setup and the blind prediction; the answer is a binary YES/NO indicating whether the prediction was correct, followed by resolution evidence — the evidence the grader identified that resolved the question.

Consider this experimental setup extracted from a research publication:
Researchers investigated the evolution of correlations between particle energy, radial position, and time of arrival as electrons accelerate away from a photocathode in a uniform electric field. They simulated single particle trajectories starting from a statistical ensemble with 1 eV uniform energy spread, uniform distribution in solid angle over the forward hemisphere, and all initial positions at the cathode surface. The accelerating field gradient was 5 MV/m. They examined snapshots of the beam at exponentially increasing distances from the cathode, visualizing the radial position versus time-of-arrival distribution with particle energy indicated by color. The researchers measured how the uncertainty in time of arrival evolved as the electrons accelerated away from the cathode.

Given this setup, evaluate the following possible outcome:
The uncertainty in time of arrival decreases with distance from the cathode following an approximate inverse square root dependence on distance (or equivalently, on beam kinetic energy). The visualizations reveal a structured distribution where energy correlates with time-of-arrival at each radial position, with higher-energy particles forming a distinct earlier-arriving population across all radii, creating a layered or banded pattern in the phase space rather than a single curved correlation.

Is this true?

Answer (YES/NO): NO